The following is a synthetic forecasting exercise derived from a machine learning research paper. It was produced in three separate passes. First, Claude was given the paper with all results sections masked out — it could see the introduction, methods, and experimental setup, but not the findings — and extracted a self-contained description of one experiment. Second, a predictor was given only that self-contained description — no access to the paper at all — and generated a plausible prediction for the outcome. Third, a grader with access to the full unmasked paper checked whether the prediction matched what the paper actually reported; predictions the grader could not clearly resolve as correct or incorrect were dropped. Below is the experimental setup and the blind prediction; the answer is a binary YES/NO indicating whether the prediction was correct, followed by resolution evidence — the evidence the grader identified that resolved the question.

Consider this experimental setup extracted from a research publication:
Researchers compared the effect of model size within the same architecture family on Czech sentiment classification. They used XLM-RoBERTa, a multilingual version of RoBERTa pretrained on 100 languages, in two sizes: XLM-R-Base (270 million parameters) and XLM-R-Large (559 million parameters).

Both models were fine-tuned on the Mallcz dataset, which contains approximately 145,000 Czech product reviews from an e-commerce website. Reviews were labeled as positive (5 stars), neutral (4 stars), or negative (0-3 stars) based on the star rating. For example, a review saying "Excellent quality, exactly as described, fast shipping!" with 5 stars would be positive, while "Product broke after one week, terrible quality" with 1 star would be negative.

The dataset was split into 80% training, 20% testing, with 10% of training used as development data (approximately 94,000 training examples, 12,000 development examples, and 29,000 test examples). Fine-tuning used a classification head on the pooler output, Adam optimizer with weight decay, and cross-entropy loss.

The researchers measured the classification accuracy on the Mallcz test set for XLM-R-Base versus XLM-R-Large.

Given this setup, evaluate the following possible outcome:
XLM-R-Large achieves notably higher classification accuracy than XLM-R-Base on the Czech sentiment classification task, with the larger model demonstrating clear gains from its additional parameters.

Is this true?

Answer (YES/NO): YES